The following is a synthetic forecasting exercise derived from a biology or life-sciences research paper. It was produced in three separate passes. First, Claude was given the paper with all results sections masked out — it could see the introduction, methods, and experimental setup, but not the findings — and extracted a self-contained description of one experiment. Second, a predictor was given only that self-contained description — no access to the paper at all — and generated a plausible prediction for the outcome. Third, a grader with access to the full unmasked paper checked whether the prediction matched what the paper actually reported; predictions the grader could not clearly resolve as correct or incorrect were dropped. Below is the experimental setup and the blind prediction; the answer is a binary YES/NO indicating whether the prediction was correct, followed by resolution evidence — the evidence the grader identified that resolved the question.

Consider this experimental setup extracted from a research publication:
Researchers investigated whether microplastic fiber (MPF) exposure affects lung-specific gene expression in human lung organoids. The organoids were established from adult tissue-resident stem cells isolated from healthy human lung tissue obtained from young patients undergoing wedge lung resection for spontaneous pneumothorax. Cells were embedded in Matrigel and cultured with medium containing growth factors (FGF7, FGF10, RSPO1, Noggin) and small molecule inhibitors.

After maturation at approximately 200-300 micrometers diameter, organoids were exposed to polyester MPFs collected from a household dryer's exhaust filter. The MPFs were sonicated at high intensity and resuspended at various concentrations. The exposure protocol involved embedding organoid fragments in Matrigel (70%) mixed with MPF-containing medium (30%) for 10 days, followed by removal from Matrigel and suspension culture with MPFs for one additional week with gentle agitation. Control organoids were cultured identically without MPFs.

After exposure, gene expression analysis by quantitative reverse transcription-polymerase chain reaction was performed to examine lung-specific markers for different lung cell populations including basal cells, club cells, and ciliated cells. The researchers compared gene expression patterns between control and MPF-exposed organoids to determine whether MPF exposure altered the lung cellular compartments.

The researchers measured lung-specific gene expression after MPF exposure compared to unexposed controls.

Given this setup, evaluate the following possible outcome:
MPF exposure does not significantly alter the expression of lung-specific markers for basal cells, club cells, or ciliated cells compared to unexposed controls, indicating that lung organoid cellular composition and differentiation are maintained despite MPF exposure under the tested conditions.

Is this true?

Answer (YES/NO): YES